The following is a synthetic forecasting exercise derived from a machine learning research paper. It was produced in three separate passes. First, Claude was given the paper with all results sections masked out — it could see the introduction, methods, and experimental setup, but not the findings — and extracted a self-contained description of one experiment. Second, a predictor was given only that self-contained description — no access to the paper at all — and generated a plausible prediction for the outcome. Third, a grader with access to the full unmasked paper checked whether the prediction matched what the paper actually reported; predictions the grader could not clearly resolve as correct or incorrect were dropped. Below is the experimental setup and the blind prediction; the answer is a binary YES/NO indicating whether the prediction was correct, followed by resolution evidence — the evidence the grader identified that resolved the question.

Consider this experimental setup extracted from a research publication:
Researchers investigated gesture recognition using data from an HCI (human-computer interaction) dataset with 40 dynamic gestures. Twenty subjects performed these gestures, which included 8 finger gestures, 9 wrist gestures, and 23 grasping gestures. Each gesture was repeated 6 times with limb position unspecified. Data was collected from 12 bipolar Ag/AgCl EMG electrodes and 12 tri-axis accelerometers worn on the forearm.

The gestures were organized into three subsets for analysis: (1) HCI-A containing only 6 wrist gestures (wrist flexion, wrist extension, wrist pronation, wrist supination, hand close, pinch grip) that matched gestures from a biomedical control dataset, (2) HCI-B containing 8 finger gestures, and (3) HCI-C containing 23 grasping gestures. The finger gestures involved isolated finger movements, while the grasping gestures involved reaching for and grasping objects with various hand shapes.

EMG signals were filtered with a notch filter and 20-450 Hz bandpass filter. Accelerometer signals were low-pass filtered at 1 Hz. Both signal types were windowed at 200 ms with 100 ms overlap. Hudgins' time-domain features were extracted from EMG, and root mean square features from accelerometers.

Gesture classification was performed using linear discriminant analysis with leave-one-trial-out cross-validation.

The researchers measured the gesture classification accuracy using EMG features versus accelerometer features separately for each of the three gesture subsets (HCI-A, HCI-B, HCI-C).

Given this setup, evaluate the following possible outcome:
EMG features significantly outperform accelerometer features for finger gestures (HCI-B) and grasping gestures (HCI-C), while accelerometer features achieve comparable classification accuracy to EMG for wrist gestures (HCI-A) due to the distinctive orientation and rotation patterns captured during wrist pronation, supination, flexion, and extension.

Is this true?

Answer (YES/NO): NO